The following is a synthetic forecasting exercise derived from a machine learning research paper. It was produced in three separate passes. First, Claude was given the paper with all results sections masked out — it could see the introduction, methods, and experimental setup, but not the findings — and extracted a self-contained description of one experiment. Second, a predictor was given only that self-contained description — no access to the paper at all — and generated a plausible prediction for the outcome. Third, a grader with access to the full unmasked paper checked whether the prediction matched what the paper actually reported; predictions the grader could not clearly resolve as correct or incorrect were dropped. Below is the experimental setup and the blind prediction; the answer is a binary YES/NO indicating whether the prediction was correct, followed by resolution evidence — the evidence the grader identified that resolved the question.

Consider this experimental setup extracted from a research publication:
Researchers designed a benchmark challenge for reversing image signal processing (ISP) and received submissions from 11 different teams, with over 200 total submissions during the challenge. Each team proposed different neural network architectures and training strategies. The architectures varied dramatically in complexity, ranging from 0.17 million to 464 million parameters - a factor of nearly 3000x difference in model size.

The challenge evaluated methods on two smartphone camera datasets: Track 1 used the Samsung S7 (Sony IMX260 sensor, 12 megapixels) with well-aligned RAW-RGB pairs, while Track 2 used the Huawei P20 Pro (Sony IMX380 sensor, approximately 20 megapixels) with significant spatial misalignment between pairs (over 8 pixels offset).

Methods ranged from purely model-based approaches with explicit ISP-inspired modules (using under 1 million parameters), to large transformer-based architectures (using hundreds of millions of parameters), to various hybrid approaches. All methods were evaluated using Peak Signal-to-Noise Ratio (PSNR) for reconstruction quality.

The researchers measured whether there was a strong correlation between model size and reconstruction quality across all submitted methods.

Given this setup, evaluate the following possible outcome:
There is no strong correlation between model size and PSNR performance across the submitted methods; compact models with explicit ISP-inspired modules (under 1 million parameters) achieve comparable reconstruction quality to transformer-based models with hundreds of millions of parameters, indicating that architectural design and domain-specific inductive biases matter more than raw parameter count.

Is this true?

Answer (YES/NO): NO